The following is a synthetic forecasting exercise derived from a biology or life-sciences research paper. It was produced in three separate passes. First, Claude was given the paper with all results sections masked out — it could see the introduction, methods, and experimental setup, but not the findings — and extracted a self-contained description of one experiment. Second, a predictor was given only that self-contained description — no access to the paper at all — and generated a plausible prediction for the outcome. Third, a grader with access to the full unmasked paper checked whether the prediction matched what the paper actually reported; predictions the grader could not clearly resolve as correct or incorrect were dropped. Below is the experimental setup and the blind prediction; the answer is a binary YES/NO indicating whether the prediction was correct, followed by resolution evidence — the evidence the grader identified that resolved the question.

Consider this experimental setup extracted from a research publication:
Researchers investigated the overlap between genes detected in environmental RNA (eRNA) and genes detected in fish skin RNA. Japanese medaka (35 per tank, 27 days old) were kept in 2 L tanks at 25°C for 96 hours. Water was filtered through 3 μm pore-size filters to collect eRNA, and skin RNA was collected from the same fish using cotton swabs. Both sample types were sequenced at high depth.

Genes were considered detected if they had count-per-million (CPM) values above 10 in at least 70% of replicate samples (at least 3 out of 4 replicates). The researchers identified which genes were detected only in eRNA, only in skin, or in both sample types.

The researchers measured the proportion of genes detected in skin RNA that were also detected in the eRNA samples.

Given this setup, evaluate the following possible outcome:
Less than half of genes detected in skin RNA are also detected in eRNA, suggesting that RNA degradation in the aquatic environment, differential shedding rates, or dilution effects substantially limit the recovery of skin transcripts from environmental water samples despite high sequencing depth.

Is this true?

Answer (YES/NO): NO